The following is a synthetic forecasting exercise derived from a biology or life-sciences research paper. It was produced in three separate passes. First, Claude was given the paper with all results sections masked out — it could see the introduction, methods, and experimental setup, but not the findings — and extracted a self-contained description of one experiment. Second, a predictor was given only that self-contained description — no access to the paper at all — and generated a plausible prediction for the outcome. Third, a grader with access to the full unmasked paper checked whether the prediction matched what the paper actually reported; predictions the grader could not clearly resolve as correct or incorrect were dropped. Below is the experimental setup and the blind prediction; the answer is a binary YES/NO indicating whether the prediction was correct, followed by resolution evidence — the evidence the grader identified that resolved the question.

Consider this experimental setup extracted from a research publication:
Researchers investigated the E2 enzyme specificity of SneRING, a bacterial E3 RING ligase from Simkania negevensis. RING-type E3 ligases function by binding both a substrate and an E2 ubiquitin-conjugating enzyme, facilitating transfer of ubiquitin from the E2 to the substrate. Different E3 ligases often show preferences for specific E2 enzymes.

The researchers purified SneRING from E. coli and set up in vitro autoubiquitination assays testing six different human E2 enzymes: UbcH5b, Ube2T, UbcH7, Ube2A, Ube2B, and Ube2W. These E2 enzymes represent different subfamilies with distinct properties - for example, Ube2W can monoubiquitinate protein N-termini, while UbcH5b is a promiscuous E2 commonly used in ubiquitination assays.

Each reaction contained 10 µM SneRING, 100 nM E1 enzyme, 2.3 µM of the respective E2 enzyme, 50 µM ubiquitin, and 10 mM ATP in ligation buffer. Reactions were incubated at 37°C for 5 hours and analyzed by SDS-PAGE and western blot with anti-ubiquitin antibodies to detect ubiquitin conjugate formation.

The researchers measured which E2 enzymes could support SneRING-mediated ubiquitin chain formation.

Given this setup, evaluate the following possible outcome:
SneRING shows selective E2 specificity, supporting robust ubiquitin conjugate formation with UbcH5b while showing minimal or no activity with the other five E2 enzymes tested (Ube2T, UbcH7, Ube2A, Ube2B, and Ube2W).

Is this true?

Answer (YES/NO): NO